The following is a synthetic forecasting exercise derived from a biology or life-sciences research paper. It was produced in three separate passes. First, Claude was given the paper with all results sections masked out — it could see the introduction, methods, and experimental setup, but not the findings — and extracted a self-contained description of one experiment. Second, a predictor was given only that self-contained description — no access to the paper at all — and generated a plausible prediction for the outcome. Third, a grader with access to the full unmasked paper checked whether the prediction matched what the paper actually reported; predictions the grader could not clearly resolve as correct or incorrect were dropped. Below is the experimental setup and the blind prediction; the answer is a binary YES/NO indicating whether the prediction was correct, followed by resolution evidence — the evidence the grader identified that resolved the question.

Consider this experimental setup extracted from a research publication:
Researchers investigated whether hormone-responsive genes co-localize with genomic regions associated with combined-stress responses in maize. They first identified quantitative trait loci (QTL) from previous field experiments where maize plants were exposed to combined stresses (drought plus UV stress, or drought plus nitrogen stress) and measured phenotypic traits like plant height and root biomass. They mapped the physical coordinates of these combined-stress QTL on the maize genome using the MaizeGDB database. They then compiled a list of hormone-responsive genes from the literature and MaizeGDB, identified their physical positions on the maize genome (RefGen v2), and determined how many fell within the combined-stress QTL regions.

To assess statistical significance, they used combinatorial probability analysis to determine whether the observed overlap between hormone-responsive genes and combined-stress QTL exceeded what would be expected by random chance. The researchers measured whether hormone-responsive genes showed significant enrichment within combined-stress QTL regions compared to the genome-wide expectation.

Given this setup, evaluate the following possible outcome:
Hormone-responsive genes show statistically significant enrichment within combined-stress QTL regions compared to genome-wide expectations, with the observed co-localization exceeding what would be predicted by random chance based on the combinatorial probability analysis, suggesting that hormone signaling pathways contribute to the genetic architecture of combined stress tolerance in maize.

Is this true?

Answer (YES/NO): YES